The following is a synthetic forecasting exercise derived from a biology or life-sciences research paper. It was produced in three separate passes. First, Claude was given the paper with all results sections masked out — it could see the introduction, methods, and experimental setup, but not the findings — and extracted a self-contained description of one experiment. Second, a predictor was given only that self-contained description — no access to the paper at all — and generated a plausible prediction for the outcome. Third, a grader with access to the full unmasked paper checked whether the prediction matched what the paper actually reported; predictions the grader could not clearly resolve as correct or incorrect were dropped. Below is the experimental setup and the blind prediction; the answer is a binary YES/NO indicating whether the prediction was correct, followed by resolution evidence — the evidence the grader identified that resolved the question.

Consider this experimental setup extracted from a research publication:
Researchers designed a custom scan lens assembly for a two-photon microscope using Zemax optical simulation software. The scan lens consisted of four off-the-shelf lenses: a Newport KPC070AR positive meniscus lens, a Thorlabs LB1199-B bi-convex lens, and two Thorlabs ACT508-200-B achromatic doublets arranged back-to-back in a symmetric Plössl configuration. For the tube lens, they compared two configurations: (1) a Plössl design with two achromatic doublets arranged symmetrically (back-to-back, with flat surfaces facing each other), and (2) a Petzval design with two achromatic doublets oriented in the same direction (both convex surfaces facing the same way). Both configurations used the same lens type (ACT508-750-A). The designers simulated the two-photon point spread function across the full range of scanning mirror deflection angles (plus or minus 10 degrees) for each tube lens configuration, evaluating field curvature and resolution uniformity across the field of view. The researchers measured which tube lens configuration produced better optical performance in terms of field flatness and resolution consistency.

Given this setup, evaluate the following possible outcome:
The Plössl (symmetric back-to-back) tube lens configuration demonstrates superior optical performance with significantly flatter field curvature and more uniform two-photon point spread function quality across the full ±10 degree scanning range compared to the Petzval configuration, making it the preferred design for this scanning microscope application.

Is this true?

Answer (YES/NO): NO